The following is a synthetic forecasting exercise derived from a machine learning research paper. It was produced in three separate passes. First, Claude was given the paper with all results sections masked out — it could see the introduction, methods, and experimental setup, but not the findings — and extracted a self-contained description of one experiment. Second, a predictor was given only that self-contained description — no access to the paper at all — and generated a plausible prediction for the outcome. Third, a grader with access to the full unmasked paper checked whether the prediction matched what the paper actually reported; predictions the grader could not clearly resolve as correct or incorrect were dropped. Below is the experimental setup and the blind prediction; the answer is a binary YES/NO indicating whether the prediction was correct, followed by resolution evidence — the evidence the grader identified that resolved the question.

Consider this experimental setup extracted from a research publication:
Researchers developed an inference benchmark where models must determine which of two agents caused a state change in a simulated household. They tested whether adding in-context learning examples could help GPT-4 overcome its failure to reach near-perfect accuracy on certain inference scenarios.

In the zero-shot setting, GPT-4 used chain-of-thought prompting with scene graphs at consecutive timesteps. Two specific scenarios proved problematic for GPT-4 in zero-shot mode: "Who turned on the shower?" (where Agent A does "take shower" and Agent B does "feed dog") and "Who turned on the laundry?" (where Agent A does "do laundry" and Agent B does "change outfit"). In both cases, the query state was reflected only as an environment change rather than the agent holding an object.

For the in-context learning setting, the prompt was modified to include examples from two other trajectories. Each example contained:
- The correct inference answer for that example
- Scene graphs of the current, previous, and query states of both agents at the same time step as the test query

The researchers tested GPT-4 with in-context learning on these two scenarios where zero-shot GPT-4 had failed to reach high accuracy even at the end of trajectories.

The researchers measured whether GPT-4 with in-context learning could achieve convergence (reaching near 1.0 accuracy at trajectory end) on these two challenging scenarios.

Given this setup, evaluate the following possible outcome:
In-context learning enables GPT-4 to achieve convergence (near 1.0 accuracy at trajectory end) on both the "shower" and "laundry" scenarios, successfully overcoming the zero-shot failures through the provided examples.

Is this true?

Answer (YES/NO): NO